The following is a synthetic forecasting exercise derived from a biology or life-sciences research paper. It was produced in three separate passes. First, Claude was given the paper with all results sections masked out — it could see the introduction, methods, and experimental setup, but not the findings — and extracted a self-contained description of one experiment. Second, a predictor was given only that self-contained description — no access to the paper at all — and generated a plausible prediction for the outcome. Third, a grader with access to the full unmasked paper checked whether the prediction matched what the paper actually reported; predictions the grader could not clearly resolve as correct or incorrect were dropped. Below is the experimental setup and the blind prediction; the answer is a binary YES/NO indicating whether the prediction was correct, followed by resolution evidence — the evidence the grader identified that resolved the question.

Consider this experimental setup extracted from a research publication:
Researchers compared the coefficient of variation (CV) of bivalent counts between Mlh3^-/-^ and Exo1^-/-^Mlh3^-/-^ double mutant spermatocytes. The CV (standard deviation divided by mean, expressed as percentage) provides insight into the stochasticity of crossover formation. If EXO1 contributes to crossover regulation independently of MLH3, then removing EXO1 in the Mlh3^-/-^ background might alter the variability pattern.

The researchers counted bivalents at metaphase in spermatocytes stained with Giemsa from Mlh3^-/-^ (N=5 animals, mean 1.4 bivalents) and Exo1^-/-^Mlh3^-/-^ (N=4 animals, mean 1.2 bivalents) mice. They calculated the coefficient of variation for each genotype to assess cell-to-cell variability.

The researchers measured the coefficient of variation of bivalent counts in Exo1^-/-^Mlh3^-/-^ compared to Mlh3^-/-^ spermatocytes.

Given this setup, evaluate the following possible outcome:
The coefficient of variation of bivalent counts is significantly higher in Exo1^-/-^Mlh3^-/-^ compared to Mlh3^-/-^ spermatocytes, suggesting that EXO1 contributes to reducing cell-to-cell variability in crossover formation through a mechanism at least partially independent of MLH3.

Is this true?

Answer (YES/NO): NO